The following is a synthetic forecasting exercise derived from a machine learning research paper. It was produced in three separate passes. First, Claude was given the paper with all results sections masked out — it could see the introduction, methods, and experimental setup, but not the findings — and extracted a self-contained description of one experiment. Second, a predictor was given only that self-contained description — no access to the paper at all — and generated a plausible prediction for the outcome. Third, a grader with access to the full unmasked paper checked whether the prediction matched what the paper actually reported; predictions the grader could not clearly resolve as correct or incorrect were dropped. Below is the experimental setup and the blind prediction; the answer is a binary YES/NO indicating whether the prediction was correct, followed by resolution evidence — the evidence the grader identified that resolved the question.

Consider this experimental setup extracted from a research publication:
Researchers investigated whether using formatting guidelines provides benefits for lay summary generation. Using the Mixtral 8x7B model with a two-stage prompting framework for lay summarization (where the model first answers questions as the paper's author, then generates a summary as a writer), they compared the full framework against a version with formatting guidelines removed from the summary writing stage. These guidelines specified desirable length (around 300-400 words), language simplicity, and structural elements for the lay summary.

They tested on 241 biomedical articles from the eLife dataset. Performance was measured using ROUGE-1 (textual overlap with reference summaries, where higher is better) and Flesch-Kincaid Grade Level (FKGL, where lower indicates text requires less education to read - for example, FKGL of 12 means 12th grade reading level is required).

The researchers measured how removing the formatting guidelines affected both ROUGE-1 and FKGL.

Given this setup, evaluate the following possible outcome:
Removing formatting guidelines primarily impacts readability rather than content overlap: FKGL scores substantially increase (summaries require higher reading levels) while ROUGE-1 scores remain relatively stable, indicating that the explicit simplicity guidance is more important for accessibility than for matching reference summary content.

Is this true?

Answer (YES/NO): NO